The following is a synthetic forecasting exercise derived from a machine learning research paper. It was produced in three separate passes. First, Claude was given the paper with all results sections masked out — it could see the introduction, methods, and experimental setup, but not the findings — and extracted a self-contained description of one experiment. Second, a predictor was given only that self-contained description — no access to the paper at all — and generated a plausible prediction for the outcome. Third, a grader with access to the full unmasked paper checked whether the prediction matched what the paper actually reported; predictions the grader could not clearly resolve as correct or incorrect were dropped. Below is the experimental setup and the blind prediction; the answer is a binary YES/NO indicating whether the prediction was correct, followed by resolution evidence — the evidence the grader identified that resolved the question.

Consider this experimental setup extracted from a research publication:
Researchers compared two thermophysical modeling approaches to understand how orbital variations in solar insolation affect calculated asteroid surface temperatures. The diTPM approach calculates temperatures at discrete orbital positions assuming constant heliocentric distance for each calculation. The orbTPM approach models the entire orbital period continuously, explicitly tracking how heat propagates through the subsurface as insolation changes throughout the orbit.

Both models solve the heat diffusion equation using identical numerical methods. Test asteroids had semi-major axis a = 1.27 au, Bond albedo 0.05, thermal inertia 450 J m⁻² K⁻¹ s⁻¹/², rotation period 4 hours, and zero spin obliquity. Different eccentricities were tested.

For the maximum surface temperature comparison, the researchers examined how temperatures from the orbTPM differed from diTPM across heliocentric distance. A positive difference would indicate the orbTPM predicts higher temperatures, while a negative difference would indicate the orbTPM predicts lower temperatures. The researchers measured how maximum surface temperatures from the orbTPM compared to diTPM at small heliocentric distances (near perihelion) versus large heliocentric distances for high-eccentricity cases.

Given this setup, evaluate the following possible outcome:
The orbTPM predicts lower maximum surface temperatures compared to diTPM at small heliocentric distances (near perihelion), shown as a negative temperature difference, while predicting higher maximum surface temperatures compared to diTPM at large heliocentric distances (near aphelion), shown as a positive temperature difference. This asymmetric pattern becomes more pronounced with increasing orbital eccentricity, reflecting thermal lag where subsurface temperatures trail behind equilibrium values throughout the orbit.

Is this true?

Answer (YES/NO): YES